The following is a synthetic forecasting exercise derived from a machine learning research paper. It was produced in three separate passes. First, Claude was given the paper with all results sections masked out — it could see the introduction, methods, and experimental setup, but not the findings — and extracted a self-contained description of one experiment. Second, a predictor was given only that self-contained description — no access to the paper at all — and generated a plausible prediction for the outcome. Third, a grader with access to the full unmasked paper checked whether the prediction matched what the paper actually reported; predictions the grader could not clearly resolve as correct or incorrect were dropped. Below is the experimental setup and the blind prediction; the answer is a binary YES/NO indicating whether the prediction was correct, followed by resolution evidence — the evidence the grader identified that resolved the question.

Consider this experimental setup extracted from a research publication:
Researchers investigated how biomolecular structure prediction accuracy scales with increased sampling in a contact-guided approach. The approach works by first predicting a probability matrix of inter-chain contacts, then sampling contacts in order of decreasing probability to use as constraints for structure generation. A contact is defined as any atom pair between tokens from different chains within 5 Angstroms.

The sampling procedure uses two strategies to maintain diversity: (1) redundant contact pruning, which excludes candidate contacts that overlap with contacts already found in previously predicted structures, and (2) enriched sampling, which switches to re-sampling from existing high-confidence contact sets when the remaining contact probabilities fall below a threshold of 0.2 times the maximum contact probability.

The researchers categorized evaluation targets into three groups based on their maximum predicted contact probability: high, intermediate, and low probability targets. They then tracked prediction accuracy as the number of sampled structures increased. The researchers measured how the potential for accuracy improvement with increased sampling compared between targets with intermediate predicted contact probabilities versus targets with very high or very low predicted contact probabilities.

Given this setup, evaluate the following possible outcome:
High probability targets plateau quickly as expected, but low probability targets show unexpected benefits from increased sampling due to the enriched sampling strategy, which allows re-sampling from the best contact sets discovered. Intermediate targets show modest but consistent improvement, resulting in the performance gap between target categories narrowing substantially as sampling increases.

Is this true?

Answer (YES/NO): NO